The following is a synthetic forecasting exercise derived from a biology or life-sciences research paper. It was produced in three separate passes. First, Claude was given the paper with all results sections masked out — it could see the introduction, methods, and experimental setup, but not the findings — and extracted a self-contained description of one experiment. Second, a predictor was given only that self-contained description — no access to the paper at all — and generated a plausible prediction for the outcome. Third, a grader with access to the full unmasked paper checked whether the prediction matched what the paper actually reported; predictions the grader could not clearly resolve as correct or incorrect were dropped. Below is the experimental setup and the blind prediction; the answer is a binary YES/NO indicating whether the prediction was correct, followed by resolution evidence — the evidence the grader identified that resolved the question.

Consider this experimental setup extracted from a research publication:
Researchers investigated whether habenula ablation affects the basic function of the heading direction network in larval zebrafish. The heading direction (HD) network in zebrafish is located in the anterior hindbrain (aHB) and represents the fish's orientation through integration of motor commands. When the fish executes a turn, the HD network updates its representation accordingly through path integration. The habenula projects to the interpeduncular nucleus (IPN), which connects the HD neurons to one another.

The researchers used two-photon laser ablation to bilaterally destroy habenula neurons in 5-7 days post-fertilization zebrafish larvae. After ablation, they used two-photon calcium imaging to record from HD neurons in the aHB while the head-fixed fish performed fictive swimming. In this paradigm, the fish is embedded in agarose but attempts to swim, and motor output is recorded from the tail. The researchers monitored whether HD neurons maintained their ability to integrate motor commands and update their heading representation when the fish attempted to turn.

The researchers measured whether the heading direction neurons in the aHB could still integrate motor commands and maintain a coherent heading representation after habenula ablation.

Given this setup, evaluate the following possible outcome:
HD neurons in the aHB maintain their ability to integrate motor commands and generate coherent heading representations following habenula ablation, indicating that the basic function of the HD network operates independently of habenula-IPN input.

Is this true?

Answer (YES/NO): YES